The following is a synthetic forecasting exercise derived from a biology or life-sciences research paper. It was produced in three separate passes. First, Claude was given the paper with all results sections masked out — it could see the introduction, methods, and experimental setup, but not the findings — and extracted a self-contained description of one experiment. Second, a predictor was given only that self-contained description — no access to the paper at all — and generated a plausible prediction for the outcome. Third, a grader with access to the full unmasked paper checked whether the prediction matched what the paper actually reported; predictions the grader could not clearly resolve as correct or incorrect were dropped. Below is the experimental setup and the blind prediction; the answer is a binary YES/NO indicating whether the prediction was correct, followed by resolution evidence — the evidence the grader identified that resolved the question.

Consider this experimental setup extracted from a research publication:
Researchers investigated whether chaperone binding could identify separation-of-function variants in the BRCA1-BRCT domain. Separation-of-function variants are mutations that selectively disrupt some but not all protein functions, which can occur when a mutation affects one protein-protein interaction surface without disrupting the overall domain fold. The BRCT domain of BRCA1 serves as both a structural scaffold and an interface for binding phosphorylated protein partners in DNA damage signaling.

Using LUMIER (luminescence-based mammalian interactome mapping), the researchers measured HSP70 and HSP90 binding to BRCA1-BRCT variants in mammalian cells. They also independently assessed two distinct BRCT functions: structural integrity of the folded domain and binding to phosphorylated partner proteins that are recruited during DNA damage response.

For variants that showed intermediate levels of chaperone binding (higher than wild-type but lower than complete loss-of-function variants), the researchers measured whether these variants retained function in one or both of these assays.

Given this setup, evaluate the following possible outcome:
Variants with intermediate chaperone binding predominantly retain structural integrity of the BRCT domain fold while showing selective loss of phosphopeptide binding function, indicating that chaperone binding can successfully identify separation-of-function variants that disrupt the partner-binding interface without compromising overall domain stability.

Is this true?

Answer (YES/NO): NO